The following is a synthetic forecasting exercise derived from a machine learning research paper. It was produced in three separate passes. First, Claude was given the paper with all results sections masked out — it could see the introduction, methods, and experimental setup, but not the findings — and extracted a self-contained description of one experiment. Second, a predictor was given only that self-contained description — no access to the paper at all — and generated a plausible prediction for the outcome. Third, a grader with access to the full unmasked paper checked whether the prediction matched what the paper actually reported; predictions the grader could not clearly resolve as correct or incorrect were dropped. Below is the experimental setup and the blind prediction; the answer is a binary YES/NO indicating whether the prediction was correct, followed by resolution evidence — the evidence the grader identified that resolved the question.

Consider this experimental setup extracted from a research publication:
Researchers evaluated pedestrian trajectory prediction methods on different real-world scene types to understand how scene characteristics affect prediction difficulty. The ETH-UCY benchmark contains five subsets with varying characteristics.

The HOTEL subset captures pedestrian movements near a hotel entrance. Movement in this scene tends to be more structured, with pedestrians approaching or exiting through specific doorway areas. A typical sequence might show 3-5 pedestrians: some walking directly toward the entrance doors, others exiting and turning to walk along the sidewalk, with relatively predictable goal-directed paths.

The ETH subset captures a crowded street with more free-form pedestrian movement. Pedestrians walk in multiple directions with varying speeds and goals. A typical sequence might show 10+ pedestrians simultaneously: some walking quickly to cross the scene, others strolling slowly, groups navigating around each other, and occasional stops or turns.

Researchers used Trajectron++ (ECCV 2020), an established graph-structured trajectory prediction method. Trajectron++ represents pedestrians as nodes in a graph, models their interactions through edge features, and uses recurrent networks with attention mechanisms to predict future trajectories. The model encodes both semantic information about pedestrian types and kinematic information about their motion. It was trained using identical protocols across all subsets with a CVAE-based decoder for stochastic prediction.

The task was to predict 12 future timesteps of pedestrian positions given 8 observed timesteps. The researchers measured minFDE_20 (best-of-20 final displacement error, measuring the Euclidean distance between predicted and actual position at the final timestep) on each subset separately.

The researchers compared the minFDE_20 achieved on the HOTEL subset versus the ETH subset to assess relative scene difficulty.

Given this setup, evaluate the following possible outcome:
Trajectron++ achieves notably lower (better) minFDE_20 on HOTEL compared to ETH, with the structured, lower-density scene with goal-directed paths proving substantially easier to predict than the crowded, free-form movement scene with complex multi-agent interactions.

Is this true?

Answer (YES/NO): YES